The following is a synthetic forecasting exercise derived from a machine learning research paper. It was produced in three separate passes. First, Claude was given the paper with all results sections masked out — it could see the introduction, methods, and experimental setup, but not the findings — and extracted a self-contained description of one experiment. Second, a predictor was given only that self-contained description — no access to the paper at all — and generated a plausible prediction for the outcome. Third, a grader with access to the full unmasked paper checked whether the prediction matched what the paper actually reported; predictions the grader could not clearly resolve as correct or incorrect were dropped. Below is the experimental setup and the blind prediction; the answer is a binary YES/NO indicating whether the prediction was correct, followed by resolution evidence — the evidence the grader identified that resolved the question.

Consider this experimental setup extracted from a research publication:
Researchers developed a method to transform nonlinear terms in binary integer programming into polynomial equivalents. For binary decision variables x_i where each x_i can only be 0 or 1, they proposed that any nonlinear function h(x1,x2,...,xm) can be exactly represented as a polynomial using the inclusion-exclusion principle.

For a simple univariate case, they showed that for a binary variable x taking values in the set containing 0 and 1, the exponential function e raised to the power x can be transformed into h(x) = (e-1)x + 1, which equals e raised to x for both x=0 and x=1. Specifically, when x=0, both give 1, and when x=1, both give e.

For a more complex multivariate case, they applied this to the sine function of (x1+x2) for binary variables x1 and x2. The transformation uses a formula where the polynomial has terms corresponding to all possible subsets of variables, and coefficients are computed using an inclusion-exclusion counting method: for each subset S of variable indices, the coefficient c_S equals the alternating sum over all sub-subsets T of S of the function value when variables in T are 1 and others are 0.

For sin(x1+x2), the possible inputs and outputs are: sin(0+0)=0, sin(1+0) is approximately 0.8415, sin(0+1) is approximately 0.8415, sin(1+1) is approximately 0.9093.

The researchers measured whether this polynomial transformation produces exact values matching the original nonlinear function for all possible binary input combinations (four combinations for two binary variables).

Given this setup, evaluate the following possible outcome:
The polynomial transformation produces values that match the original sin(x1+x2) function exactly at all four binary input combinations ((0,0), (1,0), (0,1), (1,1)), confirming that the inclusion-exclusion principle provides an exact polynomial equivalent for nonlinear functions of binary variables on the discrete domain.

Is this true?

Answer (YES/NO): YES